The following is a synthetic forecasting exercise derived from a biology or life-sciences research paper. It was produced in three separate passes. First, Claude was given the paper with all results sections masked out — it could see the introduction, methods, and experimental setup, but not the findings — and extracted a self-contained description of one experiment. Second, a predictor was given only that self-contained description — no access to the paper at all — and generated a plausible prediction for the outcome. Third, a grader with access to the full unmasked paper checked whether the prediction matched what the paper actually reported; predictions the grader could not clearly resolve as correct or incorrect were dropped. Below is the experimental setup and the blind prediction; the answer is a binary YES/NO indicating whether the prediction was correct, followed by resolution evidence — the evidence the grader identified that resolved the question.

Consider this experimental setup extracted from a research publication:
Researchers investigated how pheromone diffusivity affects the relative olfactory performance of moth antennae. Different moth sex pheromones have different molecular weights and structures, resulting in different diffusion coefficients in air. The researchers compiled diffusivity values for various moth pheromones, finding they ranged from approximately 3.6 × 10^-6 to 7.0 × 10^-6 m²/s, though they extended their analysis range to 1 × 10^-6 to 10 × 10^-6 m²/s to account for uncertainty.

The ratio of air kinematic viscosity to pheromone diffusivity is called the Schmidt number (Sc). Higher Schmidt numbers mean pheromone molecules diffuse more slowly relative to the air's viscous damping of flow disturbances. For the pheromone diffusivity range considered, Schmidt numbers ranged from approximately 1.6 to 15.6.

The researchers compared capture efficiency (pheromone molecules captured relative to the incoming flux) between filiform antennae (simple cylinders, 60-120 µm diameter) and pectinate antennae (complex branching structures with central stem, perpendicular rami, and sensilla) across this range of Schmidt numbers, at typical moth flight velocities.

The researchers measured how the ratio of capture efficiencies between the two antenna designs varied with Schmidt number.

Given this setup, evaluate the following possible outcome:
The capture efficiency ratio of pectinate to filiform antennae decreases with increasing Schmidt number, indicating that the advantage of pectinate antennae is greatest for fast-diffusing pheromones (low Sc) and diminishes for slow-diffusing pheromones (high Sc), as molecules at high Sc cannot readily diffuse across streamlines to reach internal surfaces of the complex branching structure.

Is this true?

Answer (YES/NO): NO